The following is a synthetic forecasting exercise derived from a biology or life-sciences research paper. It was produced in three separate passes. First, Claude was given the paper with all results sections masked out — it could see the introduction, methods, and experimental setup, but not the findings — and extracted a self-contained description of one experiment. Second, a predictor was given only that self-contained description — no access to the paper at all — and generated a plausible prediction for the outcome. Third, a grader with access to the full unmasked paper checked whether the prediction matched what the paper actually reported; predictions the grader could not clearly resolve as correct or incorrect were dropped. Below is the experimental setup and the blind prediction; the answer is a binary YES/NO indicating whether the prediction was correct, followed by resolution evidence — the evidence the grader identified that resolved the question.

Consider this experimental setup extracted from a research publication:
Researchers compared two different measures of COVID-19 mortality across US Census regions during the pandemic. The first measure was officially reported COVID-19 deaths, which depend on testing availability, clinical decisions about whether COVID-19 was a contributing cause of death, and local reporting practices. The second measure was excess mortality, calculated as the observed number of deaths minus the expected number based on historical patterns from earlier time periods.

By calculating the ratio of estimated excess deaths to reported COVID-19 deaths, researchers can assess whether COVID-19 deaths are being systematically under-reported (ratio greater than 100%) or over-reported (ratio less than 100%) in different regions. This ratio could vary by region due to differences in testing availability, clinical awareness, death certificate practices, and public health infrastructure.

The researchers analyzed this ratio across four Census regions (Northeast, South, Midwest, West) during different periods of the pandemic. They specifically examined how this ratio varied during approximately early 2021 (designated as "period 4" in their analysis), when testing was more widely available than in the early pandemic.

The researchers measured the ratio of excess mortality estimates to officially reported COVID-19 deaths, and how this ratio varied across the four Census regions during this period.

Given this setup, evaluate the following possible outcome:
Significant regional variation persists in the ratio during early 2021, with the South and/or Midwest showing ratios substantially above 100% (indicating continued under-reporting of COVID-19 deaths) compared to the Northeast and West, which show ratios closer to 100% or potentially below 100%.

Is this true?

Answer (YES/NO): NO